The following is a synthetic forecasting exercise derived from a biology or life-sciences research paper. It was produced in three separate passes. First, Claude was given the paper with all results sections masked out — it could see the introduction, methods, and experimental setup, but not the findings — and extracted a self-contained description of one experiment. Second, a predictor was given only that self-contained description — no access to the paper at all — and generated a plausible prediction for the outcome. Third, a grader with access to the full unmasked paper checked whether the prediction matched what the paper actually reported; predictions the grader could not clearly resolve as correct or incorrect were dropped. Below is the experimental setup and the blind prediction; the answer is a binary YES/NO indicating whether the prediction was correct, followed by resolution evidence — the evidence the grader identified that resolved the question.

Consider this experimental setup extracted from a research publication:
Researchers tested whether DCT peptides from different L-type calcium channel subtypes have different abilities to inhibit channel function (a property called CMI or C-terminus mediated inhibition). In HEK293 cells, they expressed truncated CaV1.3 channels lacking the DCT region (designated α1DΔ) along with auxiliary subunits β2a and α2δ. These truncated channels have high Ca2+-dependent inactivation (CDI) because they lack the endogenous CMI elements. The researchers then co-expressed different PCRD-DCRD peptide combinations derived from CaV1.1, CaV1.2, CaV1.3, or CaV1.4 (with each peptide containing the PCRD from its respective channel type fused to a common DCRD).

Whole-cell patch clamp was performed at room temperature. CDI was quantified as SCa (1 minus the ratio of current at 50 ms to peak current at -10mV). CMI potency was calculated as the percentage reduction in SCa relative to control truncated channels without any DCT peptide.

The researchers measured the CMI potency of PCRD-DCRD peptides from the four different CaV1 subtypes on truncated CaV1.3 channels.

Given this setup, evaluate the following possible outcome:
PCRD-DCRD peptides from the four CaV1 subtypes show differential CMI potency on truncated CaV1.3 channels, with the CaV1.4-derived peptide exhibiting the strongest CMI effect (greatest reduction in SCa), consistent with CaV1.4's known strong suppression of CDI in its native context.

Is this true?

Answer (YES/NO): YES